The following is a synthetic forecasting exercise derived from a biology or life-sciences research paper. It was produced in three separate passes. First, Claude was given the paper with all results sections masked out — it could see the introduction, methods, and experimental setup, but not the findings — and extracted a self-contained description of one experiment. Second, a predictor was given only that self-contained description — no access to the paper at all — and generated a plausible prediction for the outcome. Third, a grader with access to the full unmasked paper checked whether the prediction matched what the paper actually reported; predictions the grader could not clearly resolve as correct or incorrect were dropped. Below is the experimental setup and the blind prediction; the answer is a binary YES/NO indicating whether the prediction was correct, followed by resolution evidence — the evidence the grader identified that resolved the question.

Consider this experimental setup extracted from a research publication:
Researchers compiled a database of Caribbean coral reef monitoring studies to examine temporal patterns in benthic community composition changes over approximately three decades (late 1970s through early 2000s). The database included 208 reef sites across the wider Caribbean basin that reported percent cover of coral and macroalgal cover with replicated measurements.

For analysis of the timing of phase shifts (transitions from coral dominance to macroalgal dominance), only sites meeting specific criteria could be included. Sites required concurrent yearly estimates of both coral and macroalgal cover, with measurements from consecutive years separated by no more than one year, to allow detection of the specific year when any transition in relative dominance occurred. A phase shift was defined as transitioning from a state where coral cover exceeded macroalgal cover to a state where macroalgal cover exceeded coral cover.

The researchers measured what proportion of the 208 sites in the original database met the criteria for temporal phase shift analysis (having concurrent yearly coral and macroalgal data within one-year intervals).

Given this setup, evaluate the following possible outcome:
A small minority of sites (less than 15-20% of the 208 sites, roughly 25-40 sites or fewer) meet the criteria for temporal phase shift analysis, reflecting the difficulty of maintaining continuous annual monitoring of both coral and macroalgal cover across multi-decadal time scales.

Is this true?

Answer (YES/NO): NO